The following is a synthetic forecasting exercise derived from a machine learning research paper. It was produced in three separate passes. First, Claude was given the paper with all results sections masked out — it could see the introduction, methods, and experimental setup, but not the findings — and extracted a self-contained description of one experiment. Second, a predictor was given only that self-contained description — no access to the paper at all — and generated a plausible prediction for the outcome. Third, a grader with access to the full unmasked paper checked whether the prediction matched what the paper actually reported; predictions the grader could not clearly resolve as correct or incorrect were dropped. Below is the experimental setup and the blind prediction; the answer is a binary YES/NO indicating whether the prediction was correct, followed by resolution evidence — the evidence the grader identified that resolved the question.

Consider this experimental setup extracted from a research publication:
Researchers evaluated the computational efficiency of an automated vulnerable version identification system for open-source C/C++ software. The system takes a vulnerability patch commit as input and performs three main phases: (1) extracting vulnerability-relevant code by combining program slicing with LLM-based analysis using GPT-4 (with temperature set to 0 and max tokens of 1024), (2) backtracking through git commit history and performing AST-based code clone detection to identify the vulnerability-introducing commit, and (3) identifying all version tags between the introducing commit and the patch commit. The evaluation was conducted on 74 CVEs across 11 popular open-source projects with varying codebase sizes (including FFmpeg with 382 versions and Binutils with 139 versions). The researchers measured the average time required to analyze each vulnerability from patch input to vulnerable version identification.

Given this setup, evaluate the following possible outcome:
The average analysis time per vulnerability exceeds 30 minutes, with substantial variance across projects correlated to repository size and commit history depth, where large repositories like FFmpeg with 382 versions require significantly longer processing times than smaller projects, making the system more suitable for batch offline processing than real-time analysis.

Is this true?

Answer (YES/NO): NO